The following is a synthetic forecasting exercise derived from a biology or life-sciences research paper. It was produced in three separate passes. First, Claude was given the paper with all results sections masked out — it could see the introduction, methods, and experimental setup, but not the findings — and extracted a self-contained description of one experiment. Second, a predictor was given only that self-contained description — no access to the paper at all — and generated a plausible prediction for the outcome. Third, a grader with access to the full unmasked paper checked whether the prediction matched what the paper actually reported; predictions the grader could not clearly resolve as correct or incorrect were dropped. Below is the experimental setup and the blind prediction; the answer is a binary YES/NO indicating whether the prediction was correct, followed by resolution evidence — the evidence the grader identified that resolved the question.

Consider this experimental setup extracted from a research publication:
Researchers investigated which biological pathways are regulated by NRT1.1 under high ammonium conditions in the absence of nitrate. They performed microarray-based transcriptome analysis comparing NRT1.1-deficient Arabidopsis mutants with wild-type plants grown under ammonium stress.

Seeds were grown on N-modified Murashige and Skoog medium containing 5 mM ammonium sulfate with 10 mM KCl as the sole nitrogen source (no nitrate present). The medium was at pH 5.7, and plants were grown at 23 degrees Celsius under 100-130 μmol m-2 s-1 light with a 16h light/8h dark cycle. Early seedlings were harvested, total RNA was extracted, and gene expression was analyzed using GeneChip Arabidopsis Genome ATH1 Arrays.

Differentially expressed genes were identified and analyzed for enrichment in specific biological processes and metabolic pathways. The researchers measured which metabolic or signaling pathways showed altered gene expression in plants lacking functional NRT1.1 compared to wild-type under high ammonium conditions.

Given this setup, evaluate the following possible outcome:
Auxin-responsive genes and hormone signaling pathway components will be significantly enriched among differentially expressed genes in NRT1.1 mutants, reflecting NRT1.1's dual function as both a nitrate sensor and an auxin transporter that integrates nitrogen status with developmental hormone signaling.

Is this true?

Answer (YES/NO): NO